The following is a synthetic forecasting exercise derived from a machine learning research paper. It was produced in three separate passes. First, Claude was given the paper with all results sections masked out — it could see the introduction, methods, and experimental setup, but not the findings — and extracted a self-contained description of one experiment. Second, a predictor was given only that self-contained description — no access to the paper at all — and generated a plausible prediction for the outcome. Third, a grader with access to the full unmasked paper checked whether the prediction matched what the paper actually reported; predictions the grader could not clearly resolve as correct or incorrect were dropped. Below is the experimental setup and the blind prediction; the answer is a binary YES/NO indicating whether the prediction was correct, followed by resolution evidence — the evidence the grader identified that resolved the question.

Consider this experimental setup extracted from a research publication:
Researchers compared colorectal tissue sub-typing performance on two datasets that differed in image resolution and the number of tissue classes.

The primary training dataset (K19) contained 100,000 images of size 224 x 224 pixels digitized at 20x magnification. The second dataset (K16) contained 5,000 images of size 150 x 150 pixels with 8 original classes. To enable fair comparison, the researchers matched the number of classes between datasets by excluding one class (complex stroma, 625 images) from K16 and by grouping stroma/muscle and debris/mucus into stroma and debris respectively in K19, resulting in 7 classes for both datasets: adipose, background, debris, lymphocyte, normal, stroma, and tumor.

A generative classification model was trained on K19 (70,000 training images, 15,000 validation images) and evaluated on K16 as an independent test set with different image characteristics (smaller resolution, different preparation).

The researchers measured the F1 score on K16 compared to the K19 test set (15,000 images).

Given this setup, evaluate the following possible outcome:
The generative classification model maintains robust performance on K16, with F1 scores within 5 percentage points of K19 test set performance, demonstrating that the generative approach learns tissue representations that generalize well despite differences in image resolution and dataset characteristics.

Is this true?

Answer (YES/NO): NO